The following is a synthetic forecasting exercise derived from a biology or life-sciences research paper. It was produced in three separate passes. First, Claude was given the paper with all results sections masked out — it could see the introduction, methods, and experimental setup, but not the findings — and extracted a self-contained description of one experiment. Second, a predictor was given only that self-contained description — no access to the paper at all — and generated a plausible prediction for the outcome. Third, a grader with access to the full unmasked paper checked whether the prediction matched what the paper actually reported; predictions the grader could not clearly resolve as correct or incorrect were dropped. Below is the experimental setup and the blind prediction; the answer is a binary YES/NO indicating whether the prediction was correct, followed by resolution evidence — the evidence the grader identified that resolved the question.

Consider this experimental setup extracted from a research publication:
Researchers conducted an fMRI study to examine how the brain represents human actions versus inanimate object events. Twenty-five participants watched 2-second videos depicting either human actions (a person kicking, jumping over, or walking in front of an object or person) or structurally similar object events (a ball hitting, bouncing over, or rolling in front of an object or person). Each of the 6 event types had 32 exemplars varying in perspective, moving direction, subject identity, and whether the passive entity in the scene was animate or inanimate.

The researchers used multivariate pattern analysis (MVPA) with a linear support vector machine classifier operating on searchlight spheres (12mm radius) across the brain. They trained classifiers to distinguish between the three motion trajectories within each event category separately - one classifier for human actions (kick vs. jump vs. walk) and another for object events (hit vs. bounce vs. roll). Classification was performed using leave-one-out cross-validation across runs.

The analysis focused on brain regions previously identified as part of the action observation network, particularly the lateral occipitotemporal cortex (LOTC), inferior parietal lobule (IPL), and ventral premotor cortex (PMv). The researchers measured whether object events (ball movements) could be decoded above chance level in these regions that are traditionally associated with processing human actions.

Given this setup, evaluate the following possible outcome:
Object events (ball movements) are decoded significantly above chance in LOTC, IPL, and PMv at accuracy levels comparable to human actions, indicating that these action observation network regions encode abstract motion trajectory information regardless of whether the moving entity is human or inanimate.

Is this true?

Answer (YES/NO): NO